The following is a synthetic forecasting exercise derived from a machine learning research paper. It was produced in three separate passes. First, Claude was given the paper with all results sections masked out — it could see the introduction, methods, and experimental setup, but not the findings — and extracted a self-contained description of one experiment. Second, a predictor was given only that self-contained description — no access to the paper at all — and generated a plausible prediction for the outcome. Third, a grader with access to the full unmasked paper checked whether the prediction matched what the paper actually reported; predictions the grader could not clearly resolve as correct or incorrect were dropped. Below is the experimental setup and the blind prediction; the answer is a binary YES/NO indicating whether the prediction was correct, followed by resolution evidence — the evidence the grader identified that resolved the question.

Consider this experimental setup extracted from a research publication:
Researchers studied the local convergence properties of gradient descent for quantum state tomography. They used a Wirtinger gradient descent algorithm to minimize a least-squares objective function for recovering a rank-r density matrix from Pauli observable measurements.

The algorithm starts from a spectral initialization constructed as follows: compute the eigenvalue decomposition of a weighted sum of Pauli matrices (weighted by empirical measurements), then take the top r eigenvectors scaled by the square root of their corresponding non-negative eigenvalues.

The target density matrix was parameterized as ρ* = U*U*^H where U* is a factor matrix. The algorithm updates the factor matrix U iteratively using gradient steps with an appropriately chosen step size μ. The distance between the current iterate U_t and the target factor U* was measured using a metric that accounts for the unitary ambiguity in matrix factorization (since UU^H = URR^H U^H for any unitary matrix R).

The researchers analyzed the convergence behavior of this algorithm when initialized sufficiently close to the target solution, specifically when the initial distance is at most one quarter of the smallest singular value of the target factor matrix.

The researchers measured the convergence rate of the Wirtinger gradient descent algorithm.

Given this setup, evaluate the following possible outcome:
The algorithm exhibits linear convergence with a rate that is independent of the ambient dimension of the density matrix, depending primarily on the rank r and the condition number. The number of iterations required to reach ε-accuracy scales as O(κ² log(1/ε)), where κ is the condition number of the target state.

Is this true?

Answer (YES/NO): NO